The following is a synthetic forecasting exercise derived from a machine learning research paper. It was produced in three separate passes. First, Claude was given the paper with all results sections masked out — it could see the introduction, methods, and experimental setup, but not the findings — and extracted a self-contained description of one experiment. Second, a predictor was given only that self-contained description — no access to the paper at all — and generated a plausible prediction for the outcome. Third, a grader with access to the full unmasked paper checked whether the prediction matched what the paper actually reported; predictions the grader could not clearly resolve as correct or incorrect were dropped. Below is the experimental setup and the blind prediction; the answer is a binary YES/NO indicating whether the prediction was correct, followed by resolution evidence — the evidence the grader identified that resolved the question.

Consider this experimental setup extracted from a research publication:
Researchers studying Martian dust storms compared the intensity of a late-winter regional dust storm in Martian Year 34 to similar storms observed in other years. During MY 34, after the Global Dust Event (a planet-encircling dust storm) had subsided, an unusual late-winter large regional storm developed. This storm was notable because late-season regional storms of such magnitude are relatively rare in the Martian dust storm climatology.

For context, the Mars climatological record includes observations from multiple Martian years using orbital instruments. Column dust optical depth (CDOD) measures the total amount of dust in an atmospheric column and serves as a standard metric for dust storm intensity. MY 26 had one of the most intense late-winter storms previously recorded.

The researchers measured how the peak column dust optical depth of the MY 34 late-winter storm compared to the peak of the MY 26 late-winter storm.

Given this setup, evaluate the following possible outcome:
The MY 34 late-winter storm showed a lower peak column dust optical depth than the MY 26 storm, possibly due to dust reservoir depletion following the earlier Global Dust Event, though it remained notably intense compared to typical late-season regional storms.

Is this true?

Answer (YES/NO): YES